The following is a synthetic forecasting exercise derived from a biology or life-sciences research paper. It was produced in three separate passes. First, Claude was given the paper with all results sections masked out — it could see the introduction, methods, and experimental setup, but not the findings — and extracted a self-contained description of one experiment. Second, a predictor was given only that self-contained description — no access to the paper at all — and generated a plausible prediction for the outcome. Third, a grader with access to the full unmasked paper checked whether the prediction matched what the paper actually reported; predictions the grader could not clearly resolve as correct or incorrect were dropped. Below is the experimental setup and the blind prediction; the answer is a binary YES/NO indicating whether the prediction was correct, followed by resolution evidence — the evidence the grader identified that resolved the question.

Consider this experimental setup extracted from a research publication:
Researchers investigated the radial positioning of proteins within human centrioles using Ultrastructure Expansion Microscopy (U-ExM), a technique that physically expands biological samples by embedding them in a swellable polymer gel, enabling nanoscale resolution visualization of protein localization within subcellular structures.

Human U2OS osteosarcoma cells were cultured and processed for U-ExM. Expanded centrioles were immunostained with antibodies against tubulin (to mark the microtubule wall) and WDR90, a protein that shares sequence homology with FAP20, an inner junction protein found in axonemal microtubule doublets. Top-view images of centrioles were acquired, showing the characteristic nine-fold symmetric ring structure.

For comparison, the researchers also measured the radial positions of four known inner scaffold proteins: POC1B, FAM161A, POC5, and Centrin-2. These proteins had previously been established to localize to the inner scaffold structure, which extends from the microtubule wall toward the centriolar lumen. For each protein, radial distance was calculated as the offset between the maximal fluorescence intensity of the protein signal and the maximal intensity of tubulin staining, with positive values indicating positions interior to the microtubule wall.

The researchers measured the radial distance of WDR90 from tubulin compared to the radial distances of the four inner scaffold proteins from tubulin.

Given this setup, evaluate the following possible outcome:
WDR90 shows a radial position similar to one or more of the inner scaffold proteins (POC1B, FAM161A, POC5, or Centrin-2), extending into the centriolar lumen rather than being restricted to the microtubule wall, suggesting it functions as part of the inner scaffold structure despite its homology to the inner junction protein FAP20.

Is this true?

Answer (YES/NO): NO